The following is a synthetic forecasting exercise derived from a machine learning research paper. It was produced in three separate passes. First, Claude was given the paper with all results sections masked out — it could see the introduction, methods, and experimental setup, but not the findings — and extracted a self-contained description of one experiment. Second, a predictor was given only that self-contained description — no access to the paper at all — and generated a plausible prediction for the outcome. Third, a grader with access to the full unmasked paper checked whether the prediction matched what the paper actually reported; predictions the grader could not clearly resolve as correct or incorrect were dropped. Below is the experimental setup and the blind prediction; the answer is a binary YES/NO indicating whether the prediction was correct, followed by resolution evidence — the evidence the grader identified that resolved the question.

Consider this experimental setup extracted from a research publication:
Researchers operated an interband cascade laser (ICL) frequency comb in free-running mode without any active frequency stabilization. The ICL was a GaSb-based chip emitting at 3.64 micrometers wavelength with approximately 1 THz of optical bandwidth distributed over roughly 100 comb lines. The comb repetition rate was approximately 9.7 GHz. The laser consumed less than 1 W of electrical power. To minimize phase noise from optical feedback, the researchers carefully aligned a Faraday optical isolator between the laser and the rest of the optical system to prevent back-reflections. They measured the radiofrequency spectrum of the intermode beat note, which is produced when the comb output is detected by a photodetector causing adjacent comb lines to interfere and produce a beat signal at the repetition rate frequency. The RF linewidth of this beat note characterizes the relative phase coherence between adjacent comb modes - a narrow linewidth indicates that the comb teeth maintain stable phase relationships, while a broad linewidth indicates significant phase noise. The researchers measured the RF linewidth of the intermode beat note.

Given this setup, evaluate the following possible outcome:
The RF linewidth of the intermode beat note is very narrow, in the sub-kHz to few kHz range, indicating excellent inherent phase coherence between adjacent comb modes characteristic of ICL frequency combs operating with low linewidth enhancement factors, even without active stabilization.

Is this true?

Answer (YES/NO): YES